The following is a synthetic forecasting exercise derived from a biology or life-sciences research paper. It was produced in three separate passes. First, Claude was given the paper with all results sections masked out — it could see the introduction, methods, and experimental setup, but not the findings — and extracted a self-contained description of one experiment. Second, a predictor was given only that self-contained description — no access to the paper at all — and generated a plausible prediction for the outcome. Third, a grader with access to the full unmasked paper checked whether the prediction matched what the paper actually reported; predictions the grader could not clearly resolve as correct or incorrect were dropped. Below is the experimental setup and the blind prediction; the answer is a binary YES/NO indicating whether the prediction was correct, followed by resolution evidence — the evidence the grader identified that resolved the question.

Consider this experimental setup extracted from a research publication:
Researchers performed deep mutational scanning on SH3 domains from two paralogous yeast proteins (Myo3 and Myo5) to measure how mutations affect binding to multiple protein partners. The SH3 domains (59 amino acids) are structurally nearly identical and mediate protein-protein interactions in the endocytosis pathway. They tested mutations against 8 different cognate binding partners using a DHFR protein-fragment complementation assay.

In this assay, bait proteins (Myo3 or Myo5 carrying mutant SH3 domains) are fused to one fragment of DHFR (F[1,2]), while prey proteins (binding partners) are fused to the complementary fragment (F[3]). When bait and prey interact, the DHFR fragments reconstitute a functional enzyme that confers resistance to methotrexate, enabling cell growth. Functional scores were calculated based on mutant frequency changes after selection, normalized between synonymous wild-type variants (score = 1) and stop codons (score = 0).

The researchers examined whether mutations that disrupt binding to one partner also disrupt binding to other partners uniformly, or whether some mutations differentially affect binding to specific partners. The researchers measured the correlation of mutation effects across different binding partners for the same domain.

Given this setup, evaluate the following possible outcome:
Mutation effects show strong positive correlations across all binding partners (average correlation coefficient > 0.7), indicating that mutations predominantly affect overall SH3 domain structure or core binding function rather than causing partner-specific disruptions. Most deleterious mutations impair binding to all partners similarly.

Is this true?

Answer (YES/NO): NO